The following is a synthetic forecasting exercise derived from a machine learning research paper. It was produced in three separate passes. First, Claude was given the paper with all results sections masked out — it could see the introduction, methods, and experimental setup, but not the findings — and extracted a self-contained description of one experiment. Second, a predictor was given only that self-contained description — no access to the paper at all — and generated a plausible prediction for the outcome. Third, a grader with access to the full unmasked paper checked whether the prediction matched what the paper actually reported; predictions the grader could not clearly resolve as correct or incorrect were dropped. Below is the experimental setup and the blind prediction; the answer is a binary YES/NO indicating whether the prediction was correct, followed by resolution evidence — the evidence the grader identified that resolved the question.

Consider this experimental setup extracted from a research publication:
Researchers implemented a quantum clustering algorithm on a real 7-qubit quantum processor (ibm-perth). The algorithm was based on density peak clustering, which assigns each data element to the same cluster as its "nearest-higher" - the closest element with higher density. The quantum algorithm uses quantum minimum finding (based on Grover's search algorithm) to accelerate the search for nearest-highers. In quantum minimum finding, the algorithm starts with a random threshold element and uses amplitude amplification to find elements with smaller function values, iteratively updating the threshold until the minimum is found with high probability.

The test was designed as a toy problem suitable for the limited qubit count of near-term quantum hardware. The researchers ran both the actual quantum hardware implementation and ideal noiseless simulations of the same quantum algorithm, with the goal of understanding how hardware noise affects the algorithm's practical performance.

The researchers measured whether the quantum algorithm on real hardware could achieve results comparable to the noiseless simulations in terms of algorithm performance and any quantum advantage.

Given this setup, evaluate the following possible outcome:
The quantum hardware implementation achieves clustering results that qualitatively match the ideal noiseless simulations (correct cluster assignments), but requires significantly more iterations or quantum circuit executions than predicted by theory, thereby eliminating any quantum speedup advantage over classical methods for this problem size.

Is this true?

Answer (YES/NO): NO